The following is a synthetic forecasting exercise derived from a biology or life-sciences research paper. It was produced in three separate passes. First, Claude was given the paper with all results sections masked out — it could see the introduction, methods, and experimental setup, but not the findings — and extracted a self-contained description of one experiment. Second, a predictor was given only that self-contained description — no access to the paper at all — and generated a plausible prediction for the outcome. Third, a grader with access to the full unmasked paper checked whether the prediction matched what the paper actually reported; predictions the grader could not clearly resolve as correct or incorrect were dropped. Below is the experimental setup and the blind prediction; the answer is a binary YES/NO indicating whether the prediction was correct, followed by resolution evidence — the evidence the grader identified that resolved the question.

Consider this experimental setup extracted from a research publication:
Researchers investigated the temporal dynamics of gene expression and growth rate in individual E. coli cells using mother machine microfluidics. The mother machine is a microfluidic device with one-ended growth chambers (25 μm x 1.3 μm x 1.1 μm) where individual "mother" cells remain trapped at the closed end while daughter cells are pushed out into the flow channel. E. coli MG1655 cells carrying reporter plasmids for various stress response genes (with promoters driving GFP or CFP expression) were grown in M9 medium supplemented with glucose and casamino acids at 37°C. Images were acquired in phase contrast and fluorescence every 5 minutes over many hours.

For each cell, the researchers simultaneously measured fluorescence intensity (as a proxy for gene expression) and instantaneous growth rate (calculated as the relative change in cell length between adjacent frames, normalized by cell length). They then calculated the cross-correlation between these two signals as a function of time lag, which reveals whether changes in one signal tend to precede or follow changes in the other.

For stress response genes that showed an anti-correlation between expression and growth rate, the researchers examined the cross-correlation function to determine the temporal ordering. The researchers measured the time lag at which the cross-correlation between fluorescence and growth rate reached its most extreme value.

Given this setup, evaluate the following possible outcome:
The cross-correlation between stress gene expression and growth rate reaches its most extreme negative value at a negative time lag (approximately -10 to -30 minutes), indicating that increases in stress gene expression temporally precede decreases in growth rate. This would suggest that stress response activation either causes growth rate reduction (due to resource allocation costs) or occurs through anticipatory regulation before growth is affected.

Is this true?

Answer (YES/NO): NO